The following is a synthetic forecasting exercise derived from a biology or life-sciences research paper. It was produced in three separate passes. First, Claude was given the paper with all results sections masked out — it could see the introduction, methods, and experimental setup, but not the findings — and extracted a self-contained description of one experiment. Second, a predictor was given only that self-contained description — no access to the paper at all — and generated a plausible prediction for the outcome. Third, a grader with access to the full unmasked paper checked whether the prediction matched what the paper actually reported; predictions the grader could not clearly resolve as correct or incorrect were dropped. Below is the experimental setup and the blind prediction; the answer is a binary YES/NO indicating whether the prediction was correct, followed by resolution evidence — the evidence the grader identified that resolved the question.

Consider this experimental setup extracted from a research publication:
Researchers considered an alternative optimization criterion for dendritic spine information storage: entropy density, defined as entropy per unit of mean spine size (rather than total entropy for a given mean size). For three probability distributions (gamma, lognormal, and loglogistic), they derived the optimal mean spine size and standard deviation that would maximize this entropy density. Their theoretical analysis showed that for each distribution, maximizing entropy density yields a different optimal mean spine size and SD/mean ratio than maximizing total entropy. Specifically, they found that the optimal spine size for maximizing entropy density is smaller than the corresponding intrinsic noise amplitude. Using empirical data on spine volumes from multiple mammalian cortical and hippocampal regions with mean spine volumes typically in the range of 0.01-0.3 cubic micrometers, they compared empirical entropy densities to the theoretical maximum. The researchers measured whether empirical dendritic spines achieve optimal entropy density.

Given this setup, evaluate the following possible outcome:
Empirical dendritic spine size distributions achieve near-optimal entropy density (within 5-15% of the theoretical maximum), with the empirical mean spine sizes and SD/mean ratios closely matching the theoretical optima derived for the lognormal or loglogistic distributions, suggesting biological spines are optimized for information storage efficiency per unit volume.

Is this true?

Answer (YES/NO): NO